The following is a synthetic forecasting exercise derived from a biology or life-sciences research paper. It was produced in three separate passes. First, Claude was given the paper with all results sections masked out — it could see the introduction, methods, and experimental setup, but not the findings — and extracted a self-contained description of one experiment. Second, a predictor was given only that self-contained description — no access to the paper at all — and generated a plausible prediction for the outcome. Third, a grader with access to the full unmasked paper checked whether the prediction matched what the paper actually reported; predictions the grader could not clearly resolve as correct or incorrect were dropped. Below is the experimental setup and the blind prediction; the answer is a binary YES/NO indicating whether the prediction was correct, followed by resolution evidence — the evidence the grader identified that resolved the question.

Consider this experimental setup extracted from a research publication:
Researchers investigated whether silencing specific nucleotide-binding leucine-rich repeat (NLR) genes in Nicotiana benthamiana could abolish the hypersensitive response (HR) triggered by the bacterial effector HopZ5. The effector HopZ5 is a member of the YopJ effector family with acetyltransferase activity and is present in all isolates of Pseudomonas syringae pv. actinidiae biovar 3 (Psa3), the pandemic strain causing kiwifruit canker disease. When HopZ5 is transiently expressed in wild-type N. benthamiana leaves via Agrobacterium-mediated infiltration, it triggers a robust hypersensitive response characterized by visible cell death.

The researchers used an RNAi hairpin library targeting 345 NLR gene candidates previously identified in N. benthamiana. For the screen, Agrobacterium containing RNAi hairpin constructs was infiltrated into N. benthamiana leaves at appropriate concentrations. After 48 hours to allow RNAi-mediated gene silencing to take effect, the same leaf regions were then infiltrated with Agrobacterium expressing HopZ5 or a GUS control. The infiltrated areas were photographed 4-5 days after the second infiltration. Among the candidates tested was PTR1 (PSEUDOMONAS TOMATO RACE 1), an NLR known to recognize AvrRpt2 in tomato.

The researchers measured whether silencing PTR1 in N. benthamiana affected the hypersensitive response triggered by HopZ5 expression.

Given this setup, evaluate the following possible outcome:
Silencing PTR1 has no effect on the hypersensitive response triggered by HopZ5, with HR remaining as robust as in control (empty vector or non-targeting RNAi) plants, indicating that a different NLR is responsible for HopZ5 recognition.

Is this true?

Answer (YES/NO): NO